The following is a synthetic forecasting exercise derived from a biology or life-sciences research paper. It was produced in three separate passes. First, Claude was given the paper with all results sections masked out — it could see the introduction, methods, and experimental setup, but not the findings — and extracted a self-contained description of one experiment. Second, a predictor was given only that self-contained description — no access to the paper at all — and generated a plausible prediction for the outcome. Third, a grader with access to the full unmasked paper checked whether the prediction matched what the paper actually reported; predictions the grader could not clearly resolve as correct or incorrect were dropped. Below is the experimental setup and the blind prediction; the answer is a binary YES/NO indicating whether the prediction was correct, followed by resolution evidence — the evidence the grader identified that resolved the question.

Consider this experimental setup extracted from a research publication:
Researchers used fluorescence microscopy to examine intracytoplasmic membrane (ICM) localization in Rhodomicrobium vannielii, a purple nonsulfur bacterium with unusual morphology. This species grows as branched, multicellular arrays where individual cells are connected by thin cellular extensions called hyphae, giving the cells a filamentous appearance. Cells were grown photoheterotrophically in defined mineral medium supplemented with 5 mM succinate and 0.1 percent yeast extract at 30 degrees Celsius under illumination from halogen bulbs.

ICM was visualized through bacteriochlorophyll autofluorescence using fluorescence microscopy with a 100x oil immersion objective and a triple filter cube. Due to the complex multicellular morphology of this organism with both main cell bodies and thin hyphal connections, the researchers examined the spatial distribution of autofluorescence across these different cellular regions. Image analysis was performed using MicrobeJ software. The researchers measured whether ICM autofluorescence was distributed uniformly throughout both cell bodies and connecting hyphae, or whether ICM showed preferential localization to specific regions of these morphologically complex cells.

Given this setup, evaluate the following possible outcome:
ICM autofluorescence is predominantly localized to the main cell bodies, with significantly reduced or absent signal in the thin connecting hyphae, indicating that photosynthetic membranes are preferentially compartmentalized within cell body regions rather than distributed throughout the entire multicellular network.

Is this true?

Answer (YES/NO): YES